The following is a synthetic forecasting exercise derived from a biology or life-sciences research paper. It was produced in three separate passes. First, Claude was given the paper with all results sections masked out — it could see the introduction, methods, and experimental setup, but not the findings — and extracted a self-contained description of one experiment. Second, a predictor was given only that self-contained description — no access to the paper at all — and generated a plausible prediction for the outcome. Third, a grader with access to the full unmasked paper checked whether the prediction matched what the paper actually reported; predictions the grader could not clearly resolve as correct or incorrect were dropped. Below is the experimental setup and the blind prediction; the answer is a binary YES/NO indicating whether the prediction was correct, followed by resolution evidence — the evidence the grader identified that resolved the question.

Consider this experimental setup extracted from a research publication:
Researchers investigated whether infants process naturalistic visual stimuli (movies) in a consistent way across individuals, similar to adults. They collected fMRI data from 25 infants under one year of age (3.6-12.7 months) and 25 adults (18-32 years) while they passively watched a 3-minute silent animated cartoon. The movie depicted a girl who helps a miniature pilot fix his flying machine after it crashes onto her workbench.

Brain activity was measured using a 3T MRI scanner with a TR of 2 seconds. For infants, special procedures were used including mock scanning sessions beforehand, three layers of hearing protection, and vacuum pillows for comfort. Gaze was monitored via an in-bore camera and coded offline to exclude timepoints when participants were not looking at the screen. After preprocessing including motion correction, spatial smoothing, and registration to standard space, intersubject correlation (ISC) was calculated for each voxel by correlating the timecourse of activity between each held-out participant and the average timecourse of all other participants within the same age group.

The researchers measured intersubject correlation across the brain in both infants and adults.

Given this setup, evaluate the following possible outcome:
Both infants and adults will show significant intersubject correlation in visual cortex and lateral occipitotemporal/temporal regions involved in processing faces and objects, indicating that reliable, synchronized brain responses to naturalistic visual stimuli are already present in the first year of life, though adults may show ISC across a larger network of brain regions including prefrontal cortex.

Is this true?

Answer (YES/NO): NO